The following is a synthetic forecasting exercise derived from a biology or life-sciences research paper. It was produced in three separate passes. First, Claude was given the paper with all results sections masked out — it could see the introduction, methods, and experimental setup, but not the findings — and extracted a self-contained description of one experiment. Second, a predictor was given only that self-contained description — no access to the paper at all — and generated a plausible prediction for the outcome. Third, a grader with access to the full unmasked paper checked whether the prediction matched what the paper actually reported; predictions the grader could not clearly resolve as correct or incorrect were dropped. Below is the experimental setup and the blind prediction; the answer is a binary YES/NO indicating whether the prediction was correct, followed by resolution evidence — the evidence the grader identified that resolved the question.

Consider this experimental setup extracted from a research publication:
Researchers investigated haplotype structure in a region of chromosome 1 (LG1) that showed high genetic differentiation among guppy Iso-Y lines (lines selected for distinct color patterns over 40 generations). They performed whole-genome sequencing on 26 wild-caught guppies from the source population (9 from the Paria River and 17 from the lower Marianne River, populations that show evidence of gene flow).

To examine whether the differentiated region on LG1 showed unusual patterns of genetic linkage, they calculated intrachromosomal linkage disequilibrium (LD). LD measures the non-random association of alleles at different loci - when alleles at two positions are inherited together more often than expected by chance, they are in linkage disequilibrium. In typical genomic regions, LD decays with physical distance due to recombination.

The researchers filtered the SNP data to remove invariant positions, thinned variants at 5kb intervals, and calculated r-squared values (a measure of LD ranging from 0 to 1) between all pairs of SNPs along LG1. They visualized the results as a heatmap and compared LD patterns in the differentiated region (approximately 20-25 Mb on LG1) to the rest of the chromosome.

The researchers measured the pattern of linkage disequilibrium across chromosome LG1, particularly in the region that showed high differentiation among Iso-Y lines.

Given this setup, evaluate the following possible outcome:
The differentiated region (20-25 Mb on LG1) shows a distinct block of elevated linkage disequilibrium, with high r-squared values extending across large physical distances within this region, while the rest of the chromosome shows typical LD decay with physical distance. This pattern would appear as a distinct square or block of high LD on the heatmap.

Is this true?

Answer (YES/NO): NO